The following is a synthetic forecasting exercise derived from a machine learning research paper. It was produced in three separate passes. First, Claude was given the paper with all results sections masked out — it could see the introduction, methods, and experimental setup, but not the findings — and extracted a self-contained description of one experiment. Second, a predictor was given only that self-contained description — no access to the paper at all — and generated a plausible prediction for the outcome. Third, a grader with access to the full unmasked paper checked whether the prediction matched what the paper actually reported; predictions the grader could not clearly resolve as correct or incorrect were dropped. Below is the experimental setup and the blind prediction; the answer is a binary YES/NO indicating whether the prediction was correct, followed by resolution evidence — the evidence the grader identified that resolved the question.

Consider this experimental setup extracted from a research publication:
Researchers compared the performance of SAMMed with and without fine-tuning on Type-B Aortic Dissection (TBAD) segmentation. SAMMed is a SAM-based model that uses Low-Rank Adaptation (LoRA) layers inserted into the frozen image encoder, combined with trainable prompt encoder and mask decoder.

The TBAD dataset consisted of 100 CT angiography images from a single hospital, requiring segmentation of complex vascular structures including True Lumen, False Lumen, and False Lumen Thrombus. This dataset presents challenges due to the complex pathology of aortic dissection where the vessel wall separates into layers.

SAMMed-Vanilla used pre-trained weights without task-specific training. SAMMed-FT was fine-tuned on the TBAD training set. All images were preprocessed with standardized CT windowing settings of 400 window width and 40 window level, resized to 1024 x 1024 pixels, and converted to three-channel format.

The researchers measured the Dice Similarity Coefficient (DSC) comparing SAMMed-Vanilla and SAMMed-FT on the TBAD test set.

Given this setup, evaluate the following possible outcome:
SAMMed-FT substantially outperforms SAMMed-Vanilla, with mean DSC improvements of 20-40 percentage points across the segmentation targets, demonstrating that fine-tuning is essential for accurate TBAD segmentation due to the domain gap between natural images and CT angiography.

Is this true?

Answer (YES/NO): NO